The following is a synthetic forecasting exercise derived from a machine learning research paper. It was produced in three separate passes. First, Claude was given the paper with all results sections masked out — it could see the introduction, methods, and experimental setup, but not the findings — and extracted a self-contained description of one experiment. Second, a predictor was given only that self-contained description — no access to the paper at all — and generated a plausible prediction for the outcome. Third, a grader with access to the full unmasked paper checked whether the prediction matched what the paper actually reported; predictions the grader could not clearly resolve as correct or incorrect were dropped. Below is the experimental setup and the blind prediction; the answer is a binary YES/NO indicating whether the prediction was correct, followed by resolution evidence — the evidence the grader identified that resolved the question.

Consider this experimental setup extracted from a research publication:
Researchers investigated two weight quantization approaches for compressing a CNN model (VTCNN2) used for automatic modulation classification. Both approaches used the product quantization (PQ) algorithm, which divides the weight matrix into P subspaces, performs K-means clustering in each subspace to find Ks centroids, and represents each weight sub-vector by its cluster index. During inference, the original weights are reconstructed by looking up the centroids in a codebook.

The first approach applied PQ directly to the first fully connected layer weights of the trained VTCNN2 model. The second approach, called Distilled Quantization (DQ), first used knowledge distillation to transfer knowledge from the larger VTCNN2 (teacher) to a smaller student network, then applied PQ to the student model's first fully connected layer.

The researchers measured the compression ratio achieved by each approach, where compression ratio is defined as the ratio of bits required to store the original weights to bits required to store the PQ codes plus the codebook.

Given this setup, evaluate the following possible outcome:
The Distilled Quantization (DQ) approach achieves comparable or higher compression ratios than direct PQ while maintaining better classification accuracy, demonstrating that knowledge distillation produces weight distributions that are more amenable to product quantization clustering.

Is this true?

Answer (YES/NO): NO